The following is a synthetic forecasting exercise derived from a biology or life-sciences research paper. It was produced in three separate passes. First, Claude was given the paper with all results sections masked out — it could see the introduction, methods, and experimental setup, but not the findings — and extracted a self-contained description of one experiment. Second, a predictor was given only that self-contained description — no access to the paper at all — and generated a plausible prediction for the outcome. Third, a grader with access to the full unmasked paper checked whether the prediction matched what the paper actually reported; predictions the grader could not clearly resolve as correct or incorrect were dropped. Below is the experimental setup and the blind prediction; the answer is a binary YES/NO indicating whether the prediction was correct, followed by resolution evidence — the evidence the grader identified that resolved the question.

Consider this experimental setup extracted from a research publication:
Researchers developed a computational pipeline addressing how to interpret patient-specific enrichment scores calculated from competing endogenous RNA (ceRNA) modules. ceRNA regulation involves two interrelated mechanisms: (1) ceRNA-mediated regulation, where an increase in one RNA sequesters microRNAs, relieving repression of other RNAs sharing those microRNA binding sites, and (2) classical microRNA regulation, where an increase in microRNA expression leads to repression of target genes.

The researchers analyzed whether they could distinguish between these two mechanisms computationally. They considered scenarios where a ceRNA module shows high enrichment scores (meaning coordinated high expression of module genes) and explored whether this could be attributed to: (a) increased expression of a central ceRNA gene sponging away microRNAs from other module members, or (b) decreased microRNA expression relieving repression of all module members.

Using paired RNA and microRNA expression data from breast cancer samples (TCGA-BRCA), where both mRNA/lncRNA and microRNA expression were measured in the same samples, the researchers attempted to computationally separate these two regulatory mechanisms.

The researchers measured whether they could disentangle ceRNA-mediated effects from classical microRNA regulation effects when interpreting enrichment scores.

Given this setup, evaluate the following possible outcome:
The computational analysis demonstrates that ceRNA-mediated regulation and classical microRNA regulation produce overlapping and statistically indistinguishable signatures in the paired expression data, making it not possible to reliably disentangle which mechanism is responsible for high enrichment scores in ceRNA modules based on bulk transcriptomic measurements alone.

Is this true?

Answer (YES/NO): YES